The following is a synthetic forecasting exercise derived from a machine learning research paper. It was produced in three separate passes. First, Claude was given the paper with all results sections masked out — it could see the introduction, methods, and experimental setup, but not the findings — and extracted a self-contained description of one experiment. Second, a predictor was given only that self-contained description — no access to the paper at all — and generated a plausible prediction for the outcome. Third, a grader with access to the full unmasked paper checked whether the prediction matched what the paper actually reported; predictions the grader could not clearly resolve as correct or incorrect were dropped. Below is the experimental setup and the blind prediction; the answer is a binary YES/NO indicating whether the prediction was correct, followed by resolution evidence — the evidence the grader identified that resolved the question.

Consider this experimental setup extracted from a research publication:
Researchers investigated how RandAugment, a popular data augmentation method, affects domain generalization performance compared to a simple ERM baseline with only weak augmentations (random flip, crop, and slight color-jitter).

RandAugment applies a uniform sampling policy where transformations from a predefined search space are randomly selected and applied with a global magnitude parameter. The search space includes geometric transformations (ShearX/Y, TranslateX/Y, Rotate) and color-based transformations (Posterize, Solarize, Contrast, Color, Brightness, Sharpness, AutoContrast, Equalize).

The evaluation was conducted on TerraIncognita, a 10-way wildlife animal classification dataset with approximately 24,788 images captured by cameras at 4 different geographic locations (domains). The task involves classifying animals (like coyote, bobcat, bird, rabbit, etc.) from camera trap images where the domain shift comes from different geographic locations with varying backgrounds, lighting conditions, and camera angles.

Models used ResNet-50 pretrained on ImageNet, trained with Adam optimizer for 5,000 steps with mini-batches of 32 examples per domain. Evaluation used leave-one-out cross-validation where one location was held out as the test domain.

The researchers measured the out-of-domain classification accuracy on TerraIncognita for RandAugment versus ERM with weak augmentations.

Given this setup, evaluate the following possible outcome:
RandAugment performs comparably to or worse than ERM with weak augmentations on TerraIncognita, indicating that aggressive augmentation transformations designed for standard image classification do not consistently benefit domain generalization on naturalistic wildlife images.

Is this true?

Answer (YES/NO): YES